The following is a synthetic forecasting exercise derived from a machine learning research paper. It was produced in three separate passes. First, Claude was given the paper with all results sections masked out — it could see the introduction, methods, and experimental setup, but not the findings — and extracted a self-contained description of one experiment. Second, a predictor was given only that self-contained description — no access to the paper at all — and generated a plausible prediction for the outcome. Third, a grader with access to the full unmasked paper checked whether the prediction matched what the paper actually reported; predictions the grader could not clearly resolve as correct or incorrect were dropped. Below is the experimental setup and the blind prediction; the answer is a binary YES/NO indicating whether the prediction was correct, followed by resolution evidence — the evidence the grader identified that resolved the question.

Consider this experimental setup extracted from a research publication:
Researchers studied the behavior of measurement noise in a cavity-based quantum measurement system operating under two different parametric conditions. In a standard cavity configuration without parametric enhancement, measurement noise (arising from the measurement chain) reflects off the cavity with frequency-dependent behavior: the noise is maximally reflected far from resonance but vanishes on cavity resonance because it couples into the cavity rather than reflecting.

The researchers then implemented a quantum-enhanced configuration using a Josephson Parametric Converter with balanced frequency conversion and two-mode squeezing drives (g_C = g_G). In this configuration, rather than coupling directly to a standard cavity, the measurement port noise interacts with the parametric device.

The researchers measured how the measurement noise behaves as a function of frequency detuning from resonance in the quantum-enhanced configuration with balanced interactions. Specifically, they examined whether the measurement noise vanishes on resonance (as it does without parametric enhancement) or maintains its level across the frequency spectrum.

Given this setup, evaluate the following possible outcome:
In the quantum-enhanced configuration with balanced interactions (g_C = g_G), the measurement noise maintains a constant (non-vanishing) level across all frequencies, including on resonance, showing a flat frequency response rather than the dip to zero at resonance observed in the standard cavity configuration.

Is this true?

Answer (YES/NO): YES